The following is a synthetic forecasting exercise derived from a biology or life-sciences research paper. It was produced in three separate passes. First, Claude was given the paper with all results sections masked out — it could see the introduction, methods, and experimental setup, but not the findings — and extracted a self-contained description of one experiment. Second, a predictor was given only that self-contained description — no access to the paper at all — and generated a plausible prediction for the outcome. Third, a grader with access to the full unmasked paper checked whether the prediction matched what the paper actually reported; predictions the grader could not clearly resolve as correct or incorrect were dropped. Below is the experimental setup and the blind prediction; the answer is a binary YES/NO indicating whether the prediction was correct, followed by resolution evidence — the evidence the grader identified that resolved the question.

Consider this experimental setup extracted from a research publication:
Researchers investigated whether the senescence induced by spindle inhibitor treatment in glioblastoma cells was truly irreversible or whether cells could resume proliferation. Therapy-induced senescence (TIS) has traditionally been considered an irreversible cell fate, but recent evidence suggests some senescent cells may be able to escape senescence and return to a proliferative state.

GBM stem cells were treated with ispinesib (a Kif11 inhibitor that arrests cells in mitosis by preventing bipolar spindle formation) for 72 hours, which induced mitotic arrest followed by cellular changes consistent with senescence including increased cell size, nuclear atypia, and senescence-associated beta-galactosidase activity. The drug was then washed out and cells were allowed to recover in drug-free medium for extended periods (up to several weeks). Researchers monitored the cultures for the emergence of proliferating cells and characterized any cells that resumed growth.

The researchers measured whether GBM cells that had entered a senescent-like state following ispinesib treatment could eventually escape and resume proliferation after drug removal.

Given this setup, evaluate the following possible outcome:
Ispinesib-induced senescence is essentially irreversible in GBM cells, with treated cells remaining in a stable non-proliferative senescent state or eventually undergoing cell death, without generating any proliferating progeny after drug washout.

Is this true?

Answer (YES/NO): NO